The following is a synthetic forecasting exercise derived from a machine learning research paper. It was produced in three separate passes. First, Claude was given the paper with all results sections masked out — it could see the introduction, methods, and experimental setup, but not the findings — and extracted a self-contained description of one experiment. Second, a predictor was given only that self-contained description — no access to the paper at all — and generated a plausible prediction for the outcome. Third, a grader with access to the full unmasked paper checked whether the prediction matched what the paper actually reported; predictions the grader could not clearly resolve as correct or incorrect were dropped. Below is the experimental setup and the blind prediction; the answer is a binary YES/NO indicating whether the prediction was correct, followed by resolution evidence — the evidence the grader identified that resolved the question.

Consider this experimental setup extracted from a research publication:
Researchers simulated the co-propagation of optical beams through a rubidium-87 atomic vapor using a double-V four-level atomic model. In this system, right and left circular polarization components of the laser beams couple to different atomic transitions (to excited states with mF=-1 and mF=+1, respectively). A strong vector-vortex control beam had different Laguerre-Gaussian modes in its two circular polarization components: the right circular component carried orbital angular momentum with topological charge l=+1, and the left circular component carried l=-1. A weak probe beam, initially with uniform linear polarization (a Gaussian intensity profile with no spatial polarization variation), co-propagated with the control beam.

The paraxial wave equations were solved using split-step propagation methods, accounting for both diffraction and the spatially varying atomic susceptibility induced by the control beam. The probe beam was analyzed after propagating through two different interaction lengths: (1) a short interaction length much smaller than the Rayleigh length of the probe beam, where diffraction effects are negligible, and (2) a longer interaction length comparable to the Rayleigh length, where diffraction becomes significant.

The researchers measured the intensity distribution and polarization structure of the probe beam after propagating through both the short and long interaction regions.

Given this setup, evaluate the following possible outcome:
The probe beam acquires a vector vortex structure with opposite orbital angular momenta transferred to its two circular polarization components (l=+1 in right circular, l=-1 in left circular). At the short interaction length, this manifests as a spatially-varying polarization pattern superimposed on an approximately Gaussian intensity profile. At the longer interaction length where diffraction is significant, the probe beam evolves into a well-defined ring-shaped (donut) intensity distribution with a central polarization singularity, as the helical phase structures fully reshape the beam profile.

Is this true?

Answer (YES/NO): NO